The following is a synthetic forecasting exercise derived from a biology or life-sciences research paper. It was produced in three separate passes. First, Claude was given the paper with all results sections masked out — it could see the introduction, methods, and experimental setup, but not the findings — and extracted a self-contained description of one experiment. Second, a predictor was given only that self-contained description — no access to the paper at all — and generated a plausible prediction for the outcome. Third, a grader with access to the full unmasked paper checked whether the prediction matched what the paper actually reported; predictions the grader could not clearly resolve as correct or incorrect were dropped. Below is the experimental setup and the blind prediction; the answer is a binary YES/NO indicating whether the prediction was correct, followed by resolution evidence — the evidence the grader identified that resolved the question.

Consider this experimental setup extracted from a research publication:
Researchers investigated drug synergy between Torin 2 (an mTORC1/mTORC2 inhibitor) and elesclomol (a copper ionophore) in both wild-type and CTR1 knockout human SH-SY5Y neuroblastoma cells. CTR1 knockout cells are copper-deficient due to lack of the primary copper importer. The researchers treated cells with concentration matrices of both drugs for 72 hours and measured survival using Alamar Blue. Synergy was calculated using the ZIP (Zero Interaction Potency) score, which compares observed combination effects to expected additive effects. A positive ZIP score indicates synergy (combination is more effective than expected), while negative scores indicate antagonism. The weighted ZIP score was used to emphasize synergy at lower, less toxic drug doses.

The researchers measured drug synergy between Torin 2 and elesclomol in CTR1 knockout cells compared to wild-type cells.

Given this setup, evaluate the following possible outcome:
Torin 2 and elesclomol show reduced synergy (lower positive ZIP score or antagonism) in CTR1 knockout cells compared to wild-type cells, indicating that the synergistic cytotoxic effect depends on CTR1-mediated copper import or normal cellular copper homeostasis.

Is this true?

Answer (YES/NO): YES